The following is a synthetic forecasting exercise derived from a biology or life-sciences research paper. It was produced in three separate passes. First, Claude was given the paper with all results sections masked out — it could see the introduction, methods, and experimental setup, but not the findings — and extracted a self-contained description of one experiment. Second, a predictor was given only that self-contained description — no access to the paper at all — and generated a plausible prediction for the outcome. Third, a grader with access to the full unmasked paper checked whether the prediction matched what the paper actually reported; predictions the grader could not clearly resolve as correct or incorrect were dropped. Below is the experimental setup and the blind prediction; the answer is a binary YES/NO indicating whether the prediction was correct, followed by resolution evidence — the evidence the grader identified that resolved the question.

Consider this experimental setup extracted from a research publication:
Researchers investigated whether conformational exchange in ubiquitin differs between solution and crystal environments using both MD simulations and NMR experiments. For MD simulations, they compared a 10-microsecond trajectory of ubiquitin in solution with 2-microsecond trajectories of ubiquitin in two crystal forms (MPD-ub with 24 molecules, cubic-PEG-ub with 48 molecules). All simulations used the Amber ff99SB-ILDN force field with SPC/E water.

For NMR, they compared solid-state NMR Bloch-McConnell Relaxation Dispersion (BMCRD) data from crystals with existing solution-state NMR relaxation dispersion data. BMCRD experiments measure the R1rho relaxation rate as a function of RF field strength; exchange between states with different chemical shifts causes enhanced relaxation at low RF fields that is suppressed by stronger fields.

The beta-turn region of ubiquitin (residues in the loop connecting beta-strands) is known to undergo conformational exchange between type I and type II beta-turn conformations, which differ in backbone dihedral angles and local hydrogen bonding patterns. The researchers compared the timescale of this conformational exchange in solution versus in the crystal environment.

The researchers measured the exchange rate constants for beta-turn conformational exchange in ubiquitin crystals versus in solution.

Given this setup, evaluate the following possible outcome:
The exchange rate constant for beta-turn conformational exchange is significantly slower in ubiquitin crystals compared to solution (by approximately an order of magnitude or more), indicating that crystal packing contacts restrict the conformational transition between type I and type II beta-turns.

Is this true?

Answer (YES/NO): YES